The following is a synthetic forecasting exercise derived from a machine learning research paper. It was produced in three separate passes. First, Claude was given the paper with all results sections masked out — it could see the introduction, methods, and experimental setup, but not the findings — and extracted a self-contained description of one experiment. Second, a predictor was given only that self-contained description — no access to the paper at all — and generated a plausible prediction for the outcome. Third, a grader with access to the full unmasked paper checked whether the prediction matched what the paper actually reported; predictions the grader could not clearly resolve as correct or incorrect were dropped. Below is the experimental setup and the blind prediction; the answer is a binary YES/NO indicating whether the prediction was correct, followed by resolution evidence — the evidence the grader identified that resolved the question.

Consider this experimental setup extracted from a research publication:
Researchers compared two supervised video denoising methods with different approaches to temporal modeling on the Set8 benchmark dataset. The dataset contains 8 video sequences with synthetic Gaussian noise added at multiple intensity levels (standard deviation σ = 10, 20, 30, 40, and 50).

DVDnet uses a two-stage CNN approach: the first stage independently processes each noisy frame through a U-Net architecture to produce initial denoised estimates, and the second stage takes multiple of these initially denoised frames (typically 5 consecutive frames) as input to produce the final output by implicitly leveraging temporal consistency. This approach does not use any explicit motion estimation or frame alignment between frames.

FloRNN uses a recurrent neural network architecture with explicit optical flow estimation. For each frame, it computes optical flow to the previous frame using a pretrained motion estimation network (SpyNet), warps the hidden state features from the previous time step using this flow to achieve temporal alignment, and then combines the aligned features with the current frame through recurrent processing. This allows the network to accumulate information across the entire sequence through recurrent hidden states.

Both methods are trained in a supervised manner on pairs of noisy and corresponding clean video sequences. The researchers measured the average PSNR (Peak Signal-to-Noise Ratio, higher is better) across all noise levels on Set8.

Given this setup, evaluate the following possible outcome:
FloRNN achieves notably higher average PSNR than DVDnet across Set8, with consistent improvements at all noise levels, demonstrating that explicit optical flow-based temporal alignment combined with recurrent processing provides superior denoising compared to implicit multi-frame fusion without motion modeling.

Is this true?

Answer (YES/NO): YES